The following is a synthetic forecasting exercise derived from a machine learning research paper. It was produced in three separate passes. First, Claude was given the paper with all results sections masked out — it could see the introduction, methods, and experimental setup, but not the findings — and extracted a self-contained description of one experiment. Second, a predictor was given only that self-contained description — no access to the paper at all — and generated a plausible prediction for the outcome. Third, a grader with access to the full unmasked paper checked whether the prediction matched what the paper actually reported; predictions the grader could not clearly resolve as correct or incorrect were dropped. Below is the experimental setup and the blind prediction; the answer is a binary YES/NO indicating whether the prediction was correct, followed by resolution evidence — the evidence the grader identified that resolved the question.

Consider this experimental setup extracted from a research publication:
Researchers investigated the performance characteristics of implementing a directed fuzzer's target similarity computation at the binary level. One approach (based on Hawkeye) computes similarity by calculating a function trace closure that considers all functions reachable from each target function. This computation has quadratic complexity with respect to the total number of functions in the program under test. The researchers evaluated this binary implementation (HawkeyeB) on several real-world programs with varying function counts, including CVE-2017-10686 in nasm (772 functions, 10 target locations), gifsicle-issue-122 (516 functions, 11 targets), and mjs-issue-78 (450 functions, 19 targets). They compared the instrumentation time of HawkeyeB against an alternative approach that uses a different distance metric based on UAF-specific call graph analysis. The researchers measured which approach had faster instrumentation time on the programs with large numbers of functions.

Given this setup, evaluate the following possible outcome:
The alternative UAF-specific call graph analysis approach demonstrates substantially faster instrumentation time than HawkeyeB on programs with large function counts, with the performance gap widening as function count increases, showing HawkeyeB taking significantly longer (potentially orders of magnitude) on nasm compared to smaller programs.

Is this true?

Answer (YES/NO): NO